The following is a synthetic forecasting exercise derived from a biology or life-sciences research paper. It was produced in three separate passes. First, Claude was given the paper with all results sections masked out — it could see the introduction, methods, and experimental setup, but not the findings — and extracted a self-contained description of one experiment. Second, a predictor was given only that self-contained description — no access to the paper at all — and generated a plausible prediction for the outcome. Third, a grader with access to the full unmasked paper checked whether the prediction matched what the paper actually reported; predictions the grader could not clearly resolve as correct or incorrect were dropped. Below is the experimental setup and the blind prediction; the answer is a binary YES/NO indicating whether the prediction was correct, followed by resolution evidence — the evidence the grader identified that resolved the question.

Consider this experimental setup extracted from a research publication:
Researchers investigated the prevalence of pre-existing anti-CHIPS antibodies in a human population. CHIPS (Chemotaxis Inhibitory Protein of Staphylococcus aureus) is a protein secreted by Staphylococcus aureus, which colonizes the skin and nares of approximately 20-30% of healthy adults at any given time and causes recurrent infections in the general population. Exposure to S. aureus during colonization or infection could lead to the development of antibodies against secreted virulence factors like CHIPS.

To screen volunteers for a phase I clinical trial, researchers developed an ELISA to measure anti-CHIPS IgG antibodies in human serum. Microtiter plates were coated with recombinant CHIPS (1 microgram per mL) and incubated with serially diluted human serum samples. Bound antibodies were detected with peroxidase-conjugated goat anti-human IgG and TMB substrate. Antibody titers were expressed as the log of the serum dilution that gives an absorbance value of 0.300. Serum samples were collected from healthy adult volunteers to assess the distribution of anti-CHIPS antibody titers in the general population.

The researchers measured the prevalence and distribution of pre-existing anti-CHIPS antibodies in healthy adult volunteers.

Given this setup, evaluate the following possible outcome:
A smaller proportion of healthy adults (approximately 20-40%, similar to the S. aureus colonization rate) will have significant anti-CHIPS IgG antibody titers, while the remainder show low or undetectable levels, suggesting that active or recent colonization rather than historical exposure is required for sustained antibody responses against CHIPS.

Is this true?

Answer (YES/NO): NO